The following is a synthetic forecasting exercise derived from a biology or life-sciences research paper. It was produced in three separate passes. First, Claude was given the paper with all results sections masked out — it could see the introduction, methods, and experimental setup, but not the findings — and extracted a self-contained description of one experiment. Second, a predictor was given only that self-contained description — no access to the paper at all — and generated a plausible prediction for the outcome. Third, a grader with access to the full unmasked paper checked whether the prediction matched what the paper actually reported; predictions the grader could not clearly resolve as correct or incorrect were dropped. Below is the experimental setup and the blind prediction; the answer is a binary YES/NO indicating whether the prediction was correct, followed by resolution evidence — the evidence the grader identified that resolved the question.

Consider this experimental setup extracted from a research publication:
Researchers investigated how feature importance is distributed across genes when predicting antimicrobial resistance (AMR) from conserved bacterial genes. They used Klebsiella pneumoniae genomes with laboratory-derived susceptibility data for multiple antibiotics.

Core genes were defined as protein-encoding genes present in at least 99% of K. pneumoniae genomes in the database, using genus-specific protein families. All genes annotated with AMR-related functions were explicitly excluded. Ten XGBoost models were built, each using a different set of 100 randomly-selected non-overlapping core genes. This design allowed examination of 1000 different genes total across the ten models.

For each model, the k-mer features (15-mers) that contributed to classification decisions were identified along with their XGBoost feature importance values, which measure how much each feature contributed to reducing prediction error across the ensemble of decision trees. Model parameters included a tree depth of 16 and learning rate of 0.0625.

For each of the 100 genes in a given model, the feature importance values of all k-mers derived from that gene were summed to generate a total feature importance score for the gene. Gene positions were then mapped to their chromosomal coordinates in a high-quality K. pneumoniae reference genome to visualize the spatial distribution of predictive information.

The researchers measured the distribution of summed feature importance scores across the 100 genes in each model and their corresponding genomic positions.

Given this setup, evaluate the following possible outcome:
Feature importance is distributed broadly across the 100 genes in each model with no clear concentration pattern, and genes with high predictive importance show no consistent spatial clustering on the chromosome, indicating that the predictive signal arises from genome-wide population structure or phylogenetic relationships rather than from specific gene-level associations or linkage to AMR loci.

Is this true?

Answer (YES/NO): NO